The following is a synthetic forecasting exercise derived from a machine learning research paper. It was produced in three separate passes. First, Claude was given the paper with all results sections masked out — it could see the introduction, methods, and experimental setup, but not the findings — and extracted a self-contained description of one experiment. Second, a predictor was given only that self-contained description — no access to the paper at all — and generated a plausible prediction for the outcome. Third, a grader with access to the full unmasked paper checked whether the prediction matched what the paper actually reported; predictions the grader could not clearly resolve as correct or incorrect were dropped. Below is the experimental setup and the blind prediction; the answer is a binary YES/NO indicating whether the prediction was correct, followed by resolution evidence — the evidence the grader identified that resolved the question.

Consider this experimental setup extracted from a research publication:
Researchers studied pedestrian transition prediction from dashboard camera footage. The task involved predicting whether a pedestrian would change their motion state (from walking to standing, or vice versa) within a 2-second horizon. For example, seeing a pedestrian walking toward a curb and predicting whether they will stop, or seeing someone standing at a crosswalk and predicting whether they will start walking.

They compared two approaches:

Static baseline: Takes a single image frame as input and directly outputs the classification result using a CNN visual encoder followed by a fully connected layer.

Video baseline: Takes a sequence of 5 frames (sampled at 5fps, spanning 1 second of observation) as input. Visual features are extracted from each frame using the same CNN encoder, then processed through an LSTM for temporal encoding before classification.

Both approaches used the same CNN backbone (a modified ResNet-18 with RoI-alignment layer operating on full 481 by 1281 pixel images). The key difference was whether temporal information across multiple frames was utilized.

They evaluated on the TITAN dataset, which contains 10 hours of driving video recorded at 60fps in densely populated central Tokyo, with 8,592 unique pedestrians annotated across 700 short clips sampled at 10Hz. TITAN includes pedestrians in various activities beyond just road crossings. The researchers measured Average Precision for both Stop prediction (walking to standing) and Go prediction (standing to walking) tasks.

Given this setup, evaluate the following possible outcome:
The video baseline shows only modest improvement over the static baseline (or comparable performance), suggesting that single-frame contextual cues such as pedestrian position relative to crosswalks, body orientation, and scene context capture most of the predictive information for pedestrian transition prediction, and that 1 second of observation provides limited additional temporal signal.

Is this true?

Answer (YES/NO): NO